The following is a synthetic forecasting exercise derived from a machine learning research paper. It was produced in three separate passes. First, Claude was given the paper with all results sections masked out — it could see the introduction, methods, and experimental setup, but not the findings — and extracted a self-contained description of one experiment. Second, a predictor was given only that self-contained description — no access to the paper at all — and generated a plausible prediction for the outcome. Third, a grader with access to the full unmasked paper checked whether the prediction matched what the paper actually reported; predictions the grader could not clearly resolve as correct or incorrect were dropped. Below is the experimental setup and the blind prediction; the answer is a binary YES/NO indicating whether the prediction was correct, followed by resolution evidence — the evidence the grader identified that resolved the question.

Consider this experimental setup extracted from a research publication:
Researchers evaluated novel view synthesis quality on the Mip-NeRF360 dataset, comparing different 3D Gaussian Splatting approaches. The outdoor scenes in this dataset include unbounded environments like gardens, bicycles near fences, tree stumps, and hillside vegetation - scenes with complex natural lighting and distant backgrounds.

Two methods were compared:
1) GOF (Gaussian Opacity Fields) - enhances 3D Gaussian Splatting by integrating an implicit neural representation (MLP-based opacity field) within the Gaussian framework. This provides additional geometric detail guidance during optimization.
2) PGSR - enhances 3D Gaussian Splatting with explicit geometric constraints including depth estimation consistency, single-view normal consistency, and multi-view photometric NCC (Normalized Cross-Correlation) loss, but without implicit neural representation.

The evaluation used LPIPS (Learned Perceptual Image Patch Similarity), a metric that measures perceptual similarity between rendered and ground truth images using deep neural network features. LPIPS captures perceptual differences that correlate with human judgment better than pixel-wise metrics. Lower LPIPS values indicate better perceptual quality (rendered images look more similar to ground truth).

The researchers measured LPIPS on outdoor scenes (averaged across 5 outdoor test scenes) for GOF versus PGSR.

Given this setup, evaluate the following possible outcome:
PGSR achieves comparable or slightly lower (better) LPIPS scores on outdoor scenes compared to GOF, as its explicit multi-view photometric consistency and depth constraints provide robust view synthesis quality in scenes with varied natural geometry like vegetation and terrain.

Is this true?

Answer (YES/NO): NO